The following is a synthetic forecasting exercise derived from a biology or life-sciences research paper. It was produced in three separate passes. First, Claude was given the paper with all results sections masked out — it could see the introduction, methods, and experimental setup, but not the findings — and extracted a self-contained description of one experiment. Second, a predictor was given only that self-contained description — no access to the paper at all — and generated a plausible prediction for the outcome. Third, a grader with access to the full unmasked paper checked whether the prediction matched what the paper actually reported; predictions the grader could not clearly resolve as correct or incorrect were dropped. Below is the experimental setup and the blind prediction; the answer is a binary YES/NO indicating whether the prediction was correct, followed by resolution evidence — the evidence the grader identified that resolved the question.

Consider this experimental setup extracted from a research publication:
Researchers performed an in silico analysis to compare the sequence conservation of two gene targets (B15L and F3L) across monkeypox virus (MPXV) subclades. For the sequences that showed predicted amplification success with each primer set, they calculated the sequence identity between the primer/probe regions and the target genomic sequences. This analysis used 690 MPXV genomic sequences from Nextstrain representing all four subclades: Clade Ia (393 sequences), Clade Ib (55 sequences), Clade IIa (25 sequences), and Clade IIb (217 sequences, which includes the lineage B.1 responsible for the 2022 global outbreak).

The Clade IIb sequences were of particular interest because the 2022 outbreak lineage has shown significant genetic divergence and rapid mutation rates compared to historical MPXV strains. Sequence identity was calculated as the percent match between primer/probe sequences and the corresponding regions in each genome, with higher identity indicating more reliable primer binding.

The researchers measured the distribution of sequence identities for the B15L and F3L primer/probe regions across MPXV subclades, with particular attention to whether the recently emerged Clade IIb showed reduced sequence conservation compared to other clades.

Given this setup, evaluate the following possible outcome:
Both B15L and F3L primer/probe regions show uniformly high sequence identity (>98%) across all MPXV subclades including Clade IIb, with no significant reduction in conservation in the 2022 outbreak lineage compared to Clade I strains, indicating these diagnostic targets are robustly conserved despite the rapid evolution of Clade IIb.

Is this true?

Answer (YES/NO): NO